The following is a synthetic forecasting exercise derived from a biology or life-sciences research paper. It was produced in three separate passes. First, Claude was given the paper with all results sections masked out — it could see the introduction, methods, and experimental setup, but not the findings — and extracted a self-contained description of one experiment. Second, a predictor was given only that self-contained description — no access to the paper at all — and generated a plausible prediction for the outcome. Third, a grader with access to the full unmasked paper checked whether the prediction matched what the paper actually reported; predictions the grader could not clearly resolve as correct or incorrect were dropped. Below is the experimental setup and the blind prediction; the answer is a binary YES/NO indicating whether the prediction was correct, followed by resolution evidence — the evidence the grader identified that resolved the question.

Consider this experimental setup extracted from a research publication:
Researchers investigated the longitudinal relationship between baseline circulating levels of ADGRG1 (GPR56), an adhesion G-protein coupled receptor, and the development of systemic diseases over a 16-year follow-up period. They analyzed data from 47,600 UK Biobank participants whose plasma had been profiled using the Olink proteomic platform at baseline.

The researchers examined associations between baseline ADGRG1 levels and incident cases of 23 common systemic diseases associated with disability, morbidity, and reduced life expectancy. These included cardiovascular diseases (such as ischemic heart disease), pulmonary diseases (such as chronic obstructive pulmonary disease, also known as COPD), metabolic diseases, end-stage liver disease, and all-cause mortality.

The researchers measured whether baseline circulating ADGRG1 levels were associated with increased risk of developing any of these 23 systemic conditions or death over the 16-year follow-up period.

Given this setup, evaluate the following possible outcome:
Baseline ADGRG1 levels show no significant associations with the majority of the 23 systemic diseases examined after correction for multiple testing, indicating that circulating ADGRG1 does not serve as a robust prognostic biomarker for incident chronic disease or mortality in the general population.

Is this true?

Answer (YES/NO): NO